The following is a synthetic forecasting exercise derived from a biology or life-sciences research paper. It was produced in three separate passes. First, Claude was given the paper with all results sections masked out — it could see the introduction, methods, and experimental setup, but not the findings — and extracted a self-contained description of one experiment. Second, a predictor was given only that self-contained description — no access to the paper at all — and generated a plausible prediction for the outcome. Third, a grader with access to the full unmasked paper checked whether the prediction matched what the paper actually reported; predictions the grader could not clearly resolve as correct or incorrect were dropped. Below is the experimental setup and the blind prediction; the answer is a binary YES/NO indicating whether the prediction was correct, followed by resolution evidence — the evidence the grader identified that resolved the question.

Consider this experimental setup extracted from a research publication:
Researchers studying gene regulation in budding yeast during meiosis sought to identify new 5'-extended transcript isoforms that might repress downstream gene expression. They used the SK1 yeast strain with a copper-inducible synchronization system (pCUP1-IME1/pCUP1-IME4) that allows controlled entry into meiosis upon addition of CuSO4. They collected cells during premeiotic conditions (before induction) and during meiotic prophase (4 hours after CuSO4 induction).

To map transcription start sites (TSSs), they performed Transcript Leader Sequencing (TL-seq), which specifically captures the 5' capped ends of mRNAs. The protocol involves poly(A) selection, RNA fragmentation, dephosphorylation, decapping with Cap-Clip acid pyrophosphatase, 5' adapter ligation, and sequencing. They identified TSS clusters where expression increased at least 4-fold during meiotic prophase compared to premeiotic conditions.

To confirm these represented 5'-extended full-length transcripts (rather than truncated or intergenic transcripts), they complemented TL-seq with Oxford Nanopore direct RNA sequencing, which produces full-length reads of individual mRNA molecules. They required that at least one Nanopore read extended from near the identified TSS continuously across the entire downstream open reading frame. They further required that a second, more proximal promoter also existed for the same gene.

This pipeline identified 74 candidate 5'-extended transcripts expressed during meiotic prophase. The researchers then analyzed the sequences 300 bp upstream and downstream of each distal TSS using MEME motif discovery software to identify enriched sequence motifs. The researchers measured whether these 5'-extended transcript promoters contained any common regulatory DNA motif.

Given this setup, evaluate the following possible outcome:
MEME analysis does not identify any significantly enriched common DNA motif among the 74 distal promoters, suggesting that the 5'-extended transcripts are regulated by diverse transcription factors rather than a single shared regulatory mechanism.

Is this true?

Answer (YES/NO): NO